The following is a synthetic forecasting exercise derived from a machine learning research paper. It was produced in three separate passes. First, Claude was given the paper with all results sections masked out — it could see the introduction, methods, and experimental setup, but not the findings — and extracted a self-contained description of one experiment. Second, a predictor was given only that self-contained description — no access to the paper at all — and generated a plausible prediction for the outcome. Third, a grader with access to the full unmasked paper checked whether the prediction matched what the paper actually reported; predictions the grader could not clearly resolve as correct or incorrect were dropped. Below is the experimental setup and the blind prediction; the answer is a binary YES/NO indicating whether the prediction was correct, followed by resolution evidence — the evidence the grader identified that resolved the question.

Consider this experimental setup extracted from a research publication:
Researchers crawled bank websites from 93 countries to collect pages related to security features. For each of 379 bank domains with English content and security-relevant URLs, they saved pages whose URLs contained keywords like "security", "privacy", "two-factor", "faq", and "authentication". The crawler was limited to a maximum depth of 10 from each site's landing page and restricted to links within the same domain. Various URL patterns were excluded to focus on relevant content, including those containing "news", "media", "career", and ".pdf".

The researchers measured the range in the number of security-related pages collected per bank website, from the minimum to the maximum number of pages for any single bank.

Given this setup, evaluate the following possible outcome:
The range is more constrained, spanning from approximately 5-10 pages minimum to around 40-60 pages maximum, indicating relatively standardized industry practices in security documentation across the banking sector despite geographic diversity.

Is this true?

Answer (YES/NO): NO